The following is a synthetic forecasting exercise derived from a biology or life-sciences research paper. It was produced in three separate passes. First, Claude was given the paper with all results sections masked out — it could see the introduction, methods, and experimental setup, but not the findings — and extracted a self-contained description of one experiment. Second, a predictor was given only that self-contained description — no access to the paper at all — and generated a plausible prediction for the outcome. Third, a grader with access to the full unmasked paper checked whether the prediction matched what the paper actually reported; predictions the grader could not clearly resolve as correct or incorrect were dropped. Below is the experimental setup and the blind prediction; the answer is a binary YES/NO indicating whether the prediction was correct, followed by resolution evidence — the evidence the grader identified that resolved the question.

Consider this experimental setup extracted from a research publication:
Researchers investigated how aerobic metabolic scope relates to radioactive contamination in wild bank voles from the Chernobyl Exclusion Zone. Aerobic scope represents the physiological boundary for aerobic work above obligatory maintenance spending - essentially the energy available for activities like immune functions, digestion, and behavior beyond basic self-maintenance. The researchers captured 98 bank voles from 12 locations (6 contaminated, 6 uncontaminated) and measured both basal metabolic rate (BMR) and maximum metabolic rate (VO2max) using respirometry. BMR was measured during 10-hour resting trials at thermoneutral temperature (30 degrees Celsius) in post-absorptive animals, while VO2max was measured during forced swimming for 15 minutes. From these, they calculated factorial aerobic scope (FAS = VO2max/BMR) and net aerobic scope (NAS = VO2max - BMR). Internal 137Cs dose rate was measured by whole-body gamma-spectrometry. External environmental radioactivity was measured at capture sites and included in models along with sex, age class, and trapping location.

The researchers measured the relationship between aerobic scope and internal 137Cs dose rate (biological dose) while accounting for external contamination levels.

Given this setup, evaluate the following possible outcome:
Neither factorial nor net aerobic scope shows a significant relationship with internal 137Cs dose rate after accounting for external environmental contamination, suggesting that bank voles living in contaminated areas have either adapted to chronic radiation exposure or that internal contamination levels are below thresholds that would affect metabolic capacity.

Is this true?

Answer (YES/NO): NO